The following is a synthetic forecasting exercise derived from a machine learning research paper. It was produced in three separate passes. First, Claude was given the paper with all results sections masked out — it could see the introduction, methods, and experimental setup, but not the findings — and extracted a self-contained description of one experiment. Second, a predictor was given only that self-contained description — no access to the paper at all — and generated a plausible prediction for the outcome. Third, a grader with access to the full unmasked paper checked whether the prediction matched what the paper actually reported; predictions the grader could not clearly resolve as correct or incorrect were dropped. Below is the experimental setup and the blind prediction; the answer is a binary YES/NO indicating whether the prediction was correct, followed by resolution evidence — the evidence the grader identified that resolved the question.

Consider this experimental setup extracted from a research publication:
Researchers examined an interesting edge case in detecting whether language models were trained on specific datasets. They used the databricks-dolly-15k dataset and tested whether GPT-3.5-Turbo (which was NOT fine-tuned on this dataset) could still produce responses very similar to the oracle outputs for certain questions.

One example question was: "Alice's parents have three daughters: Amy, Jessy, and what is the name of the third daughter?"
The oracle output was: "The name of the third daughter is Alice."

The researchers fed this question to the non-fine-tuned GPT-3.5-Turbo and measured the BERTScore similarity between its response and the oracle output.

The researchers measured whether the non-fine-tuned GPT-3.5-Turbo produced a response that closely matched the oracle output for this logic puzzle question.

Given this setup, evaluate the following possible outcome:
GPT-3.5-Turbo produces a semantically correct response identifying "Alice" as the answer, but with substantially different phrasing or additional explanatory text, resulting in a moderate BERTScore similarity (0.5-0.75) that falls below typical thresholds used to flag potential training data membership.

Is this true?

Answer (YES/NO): NO